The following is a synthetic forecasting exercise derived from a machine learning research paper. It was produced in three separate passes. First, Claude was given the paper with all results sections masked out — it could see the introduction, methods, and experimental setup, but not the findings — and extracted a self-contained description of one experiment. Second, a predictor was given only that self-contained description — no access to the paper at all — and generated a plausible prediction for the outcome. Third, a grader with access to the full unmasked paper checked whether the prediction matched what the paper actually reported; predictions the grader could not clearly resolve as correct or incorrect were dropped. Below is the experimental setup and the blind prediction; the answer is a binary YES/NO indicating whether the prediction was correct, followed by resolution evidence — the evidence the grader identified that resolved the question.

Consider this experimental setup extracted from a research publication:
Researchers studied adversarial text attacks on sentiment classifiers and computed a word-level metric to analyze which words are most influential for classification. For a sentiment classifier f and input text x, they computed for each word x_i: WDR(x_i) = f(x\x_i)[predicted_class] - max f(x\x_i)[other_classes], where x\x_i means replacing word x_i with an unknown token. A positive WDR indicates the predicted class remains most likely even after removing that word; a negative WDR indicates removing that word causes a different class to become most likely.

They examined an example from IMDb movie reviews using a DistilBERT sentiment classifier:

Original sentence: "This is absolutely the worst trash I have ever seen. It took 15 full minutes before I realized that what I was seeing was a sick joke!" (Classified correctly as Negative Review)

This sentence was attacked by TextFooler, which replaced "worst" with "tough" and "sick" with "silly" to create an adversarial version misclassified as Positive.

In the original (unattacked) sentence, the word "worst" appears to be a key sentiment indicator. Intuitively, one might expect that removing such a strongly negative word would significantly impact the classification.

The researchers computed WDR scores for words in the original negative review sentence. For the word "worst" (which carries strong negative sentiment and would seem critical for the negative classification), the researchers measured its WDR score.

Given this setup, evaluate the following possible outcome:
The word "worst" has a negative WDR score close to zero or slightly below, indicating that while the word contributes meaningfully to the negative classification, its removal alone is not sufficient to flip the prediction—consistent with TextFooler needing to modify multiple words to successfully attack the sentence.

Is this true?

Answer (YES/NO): NO